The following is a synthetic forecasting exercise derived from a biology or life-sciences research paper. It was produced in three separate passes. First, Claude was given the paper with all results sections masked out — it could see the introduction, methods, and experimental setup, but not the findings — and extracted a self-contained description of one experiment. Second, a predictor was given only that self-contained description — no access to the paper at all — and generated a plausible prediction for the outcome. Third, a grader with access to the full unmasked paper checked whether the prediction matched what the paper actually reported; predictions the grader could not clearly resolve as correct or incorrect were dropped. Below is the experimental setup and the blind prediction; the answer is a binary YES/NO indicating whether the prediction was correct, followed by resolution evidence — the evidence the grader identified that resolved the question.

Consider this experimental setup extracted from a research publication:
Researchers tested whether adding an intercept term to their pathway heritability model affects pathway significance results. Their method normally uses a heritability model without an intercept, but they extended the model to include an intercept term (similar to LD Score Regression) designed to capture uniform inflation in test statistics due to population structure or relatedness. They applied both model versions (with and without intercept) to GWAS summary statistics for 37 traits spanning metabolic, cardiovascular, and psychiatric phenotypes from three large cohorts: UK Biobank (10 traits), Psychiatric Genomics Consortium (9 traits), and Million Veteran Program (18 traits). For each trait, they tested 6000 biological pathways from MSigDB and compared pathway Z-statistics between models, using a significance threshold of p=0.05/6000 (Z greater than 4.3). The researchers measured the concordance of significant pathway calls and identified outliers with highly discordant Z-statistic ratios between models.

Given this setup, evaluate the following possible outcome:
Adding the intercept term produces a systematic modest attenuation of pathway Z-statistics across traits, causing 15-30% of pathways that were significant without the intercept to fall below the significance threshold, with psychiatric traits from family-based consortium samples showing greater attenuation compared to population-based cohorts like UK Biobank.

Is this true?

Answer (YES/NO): NO